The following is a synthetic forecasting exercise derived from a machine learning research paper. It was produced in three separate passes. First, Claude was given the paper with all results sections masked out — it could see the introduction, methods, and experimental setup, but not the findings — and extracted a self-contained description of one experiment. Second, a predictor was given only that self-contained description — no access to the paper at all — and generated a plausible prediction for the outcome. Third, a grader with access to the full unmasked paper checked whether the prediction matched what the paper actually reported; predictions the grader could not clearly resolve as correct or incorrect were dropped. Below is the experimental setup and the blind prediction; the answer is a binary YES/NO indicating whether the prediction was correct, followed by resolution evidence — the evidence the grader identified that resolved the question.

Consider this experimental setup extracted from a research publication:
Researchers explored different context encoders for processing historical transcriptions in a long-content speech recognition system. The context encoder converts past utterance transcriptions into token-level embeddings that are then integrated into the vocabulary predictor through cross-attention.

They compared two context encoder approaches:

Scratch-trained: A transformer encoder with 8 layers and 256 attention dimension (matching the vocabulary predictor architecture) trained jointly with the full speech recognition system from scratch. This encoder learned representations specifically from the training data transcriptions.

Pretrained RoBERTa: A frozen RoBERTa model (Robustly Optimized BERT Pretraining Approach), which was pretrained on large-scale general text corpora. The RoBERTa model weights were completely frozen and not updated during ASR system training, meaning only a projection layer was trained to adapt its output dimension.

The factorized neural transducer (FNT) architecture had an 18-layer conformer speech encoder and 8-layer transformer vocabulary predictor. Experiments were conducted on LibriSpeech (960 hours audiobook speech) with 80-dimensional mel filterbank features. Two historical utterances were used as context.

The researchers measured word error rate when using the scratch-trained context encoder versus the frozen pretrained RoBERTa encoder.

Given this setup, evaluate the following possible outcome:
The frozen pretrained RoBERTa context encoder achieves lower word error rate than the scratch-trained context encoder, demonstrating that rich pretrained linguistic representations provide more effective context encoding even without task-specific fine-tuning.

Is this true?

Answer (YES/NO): YES